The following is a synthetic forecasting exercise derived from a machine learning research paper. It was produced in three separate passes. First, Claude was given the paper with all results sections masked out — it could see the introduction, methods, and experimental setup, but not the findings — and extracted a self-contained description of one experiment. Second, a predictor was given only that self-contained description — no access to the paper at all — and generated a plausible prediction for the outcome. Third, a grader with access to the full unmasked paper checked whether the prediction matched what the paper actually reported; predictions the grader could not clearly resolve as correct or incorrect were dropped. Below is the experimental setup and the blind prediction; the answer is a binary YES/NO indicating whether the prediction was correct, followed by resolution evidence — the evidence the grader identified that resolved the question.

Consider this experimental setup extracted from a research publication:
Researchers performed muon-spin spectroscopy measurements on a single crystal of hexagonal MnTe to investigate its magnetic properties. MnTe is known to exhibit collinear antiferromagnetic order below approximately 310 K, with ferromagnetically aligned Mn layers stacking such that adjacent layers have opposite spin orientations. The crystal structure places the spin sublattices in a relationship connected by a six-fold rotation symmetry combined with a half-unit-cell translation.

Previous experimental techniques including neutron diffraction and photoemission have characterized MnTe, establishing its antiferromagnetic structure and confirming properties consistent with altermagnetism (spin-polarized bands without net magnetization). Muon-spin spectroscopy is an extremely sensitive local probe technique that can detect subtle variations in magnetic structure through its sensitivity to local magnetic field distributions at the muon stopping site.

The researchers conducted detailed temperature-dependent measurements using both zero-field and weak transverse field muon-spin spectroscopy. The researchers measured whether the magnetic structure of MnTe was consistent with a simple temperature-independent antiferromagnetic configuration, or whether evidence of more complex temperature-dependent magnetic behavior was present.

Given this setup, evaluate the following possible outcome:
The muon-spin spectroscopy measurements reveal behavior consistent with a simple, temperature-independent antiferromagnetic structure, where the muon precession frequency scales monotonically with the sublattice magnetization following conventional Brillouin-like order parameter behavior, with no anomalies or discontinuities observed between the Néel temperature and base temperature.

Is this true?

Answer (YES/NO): NO